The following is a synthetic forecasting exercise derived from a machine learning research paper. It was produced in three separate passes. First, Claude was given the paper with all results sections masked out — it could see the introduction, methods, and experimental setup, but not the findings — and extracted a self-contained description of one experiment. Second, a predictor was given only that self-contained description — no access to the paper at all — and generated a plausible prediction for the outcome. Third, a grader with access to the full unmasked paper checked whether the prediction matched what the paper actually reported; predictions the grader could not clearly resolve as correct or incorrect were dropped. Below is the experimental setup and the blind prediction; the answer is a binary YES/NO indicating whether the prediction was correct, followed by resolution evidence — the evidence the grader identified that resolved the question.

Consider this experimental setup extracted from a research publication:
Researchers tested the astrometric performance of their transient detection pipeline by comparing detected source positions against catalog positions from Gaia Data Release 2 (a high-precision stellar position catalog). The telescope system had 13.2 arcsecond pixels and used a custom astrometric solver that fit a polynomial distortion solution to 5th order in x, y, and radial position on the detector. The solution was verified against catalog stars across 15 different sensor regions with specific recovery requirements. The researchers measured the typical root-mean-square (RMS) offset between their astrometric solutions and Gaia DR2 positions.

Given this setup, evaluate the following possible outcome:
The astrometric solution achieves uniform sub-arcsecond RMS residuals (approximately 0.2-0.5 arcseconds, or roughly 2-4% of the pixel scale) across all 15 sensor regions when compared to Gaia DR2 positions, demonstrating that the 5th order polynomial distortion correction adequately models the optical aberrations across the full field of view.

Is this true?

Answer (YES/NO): NO